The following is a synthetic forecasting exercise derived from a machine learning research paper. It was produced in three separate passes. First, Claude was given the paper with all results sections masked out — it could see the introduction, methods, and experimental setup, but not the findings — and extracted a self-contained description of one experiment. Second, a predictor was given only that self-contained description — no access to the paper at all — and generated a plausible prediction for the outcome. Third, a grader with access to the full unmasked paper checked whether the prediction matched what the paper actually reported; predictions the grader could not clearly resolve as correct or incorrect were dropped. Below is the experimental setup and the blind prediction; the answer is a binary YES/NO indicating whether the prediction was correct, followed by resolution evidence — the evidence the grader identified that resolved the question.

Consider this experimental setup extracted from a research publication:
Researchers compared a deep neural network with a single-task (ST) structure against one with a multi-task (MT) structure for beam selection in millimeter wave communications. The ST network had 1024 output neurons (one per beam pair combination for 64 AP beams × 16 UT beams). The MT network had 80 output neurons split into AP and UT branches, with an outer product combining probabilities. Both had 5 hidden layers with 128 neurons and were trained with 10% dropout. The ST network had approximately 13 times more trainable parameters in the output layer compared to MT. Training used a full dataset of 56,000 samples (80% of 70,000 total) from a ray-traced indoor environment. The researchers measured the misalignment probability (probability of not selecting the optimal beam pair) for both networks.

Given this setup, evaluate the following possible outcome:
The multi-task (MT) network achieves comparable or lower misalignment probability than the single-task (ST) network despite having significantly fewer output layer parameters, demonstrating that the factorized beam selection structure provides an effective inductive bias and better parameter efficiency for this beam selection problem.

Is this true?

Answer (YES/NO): NO